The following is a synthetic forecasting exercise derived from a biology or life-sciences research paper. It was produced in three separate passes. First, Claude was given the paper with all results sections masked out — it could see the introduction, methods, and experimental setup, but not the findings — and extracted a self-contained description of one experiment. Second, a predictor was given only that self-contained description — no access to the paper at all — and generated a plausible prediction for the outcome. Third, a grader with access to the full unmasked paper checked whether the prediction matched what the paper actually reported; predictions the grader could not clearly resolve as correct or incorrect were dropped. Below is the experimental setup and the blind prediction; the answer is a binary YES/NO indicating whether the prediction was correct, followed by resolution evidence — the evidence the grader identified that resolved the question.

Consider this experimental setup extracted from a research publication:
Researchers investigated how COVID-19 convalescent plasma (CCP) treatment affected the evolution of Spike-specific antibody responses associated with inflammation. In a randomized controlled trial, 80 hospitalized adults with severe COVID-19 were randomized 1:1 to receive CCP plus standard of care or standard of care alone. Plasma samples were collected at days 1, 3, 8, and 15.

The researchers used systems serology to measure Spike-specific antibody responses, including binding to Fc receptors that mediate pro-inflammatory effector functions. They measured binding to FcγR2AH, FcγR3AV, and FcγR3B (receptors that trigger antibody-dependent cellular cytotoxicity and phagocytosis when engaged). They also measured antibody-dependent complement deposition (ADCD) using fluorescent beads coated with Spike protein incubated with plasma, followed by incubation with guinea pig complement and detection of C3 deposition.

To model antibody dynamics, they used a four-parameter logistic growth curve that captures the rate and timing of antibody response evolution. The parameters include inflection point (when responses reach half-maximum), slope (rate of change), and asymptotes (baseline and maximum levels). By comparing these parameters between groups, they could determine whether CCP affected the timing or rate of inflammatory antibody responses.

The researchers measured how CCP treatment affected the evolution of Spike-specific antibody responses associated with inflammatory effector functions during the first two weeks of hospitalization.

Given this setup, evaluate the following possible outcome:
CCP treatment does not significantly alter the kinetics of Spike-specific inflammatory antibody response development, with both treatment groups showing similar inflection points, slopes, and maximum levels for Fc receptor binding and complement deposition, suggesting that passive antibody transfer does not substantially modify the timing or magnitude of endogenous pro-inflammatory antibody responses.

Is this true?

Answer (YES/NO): NO